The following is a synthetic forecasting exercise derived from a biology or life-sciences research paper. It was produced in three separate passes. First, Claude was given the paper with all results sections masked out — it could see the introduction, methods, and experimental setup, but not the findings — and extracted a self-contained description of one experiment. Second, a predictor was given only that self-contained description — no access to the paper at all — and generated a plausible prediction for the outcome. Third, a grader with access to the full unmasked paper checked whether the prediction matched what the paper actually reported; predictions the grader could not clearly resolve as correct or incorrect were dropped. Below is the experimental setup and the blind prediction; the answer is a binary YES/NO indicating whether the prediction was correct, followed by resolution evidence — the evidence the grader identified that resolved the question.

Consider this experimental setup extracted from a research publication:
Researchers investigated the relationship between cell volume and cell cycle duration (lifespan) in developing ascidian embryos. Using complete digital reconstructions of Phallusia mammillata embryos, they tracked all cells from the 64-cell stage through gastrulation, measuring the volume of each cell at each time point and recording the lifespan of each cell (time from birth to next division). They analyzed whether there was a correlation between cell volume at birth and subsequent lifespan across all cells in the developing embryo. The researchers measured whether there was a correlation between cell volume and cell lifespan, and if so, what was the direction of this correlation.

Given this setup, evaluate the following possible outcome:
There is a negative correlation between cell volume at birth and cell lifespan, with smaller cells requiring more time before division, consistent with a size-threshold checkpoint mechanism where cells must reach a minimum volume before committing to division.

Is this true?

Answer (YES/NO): YES